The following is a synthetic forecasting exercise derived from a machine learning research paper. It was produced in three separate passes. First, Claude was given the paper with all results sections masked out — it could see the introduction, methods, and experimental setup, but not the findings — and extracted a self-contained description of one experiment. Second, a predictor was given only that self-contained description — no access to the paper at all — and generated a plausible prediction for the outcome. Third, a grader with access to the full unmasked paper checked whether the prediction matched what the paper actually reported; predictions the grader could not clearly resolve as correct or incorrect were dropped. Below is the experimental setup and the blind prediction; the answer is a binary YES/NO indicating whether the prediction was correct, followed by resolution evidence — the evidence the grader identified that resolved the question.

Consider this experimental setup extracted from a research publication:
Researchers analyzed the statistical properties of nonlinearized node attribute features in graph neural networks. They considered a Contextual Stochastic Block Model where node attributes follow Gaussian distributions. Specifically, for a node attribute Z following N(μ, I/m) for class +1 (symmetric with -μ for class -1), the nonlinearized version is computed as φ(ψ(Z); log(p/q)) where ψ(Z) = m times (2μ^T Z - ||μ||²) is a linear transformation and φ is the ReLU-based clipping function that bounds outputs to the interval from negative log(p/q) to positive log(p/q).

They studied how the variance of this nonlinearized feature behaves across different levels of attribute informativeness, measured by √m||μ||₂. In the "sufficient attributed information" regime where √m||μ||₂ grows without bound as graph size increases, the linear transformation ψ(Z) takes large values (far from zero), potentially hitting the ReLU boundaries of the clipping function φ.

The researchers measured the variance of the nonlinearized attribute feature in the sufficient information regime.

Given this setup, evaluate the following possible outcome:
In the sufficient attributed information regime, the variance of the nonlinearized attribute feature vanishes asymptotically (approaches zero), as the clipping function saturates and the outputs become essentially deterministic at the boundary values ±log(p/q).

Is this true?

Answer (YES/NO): YES